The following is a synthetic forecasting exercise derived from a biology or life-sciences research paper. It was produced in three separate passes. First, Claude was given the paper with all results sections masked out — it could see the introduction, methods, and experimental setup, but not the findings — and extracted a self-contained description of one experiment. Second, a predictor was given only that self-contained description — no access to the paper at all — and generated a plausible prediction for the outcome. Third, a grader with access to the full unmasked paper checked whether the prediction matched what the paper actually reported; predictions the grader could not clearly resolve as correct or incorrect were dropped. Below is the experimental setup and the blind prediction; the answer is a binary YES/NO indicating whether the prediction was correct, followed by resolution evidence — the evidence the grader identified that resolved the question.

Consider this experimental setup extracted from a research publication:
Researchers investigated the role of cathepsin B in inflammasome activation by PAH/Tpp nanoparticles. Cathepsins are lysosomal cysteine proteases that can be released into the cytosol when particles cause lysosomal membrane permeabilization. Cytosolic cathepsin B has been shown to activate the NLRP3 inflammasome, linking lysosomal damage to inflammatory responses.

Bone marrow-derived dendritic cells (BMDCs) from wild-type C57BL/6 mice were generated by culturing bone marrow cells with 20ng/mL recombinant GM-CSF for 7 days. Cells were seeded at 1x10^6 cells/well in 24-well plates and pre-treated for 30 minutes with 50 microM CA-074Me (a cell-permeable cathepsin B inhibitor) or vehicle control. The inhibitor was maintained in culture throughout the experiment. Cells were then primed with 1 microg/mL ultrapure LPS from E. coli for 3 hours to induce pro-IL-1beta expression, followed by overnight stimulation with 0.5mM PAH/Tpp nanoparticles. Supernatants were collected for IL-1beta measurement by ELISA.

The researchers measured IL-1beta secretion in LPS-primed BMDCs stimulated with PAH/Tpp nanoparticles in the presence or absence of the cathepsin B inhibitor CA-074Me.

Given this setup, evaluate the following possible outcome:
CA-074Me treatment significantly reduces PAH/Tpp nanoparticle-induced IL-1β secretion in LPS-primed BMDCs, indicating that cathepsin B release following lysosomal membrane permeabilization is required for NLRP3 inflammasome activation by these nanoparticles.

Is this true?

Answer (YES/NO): YES